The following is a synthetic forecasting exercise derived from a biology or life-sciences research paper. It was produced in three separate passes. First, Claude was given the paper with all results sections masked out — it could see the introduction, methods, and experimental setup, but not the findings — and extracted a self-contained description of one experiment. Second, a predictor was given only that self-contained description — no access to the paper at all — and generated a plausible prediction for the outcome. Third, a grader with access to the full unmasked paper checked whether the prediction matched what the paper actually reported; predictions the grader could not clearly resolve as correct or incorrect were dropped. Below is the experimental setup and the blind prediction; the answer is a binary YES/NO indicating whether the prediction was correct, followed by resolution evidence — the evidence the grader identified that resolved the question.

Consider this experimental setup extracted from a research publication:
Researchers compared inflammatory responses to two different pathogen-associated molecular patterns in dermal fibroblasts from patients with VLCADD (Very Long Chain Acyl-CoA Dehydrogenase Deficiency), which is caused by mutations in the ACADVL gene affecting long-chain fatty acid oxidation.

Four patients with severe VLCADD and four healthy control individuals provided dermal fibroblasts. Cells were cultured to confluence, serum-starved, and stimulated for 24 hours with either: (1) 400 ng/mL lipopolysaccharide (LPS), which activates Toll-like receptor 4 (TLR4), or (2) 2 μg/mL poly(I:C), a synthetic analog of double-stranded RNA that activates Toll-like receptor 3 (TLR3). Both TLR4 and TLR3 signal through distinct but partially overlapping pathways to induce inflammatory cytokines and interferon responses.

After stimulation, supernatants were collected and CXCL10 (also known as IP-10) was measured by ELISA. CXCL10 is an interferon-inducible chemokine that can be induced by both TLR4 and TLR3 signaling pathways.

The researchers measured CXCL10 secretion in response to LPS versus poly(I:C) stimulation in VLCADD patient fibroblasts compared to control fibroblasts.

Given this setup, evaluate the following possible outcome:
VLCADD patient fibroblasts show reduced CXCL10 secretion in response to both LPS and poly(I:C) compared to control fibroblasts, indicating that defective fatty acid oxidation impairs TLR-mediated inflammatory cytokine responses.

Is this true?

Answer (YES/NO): NO